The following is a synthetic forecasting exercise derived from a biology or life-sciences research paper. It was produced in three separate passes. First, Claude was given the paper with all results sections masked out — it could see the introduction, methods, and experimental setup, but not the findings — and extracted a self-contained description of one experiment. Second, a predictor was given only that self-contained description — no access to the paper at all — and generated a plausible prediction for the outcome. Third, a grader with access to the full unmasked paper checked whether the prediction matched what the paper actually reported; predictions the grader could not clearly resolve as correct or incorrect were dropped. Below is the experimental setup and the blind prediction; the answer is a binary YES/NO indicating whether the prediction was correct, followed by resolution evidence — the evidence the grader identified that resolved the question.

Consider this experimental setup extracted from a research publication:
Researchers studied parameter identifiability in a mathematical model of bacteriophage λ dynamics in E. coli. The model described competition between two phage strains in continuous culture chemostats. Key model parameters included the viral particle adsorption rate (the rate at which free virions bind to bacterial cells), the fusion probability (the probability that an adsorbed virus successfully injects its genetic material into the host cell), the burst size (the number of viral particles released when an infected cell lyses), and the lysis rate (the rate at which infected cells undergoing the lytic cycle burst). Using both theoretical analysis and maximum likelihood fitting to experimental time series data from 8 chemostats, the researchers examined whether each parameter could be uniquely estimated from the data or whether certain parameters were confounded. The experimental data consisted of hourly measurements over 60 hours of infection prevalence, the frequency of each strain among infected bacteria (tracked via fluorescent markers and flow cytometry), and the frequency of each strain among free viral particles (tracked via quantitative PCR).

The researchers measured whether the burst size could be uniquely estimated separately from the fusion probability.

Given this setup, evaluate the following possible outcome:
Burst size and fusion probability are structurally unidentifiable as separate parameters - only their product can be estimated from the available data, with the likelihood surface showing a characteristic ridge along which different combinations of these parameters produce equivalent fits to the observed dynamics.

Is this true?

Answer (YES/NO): YES